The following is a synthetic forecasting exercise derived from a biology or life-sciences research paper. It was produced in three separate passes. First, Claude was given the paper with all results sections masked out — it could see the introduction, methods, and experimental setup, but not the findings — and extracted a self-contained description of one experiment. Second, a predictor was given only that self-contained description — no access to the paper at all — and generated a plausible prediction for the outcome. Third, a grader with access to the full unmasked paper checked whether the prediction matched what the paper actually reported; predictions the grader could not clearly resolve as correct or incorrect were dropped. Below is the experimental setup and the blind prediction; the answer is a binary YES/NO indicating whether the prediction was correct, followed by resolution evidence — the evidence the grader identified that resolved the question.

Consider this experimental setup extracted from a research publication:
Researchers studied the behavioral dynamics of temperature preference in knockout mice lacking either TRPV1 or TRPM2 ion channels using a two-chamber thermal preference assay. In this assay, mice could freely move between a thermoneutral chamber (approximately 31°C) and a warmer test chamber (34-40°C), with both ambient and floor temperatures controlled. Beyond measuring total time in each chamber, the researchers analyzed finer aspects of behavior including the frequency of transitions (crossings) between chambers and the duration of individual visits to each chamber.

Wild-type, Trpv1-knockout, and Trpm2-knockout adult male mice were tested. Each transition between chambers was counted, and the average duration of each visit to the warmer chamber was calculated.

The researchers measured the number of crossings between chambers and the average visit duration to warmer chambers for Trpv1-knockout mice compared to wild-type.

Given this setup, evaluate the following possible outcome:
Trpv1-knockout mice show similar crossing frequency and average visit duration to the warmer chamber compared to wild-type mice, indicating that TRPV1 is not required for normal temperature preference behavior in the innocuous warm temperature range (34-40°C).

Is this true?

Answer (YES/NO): NO